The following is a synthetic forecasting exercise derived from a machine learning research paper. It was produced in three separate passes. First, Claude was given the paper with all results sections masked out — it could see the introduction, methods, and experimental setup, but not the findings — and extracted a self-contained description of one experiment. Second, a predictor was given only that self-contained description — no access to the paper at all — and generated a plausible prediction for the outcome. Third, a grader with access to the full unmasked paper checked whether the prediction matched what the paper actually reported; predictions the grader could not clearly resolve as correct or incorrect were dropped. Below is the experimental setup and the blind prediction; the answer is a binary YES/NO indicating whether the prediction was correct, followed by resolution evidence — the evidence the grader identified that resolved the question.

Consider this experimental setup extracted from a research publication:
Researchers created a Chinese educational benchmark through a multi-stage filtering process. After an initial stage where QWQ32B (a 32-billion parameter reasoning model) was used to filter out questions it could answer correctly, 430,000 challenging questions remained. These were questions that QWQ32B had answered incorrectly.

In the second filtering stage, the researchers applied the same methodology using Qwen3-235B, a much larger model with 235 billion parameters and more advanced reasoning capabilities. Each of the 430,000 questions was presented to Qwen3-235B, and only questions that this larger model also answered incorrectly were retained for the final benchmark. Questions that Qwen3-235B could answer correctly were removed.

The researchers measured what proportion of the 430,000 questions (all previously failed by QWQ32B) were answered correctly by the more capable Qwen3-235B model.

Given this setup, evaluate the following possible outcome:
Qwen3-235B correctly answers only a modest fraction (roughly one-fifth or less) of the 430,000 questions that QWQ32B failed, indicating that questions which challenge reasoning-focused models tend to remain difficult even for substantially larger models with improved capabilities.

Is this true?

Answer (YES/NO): NO